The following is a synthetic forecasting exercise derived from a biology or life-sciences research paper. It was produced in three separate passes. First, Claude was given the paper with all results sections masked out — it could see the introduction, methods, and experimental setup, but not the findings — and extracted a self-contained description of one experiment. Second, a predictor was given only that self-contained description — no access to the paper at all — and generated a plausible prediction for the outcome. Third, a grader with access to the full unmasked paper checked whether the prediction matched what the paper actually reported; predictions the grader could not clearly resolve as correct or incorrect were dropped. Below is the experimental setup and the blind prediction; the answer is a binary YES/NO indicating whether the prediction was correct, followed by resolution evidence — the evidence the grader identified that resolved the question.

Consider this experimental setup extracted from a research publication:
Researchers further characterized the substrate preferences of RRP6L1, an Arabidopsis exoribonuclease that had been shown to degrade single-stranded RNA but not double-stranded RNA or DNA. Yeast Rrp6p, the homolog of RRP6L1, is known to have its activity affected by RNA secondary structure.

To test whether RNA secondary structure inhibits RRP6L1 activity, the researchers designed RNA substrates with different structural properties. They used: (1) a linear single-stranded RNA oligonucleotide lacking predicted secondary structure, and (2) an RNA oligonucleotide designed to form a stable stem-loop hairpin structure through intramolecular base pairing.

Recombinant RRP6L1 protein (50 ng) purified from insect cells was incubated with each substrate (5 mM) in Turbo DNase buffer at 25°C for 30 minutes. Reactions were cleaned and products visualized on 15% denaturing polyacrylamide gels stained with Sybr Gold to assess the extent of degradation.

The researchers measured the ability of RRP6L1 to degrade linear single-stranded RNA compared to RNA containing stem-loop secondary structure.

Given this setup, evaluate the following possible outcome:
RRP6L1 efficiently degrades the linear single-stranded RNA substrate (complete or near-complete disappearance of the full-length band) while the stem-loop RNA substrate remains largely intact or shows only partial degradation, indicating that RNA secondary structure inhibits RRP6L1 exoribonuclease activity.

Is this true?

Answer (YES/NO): YES